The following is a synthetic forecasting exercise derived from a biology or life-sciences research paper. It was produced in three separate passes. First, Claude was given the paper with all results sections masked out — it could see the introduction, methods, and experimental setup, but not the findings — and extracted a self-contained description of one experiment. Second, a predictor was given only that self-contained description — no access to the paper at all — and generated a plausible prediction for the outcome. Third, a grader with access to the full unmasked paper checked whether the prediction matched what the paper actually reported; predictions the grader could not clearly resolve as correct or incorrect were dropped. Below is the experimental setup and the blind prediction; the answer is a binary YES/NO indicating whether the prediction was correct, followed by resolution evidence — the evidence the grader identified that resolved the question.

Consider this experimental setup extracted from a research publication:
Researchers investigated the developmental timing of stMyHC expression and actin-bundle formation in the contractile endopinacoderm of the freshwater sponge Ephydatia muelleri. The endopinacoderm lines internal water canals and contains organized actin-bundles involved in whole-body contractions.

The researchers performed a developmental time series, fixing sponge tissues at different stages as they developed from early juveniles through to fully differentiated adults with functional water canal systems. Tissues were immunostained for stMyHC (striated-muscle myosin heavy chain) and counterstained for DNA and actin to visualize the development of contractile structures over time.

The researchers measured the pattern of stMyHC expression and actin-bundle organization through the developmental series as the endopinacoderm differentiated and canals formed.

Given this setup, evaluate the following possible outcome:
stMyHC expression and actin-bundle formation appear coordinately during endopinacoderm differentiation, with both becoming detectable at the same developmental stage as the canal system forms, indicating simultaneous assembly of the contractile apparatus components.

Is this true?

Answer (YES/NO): NO